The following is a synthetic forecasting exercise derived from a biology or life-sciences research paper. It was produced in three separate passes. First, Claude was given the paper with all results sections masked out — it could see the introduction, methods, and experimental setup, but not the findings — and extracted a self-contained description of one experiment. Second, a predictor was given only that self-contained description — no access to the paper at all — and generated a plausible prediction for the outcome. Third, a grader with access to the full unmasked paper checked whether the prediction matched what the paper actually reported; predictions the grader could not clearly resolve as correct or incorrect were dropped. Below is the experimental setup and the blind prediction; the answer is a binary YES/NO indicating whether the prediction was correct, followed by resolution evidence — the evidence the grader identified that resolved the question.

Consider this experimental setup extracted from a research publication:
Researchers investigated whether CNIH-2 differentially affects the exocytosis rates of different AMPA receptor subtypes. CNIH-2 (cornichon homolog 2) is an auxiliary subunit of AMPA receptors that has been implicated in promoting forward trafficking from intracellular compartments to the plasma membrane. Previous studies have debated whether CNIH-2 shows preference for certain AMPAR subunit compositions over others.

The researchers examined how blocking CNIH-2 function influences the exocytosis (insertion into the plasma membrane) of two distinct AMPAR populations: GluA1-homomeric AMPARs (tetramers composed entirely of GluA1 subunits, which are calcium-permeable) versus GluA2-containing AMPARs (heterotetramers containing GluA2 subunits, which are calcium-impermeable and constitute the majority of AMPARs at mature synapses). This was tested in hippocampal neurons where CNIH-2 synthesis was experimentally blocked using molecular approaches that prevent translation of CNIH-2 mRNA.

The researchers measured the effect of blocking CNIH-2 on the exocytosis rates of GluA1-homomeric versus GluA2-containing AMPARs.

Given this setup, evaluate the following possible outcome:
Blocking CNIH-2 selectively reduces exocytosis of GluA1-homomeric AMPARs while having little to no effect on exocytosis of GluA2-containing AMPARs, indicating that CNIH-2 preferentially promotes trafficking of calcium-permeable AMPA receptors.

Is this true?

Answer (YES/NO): NO